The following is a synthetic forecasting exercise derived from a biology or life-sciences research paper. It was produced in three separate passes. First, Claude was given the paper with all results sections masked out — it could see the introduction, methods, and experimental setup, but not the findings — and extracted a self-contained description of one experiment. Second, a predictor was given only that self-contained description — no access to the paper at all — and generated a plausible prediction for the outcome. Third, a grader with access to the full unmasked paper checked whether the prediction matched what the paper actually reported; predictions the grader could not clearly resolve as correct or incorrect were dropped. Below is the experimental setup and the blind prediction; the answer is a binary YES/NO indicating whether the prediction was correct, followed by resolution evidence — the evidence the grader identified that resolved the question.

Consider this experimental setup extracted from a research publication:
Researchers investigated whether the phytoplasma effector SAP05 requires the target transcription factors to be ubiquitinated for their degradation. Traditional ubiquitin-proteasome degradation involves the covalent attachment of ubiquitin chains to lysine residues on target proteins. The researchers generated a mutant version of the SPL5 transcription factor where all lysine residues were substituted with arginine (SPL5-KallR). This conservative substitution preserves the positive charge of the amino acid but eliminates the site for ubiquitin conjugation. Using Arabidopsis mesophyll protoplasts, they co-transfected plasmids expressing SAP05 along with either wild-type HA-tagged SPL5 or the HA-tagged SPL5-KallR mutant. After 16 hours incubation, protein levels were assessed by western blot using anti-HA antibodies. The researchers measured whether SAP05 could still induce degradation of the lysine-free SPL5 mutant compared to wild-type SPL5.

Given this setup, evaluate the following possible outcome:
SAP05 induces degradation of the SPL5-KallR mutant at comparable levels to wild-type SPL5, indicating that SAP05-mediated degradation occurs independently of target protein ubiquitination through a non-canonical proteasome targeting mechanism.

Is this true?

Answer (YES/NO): YES